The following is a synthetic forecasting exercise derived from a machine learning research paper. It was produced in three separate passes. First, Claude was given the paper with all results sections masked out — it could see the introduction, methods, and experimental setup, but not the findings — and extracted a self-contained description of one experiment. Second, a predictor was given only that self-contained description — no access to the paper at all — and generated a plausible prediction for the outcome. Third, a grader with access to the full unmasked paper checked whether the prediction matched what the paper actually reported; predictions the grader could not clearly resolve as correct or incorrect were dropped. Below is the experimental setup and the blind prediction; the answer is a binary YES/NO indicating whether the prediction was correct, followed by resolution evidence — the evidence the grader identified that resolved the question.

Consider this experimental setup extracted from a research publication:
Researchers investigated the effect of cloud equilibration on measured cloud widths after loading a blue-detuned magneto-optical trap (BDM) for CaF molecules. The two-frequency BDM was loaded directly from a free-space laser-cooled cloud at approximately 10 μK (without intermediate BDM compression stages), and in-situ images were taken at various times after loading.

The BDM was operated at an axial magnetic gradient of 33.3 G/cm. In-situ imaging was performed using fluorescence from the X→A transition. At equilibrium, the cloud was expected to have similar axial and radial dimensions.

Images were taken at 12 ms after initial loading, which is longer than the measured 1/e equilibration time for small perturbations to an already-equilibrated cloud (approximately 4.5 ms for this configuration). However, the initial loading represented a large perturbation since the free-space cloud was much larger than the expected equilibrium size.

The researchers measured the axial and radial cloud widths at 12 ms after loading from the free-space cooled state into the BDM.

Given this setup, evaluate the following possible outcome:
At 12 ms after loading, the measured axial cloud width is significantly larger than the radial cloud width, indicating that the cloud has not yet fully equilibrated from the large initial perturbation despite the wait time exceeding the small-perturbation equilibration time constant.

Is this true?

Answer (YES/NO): NO